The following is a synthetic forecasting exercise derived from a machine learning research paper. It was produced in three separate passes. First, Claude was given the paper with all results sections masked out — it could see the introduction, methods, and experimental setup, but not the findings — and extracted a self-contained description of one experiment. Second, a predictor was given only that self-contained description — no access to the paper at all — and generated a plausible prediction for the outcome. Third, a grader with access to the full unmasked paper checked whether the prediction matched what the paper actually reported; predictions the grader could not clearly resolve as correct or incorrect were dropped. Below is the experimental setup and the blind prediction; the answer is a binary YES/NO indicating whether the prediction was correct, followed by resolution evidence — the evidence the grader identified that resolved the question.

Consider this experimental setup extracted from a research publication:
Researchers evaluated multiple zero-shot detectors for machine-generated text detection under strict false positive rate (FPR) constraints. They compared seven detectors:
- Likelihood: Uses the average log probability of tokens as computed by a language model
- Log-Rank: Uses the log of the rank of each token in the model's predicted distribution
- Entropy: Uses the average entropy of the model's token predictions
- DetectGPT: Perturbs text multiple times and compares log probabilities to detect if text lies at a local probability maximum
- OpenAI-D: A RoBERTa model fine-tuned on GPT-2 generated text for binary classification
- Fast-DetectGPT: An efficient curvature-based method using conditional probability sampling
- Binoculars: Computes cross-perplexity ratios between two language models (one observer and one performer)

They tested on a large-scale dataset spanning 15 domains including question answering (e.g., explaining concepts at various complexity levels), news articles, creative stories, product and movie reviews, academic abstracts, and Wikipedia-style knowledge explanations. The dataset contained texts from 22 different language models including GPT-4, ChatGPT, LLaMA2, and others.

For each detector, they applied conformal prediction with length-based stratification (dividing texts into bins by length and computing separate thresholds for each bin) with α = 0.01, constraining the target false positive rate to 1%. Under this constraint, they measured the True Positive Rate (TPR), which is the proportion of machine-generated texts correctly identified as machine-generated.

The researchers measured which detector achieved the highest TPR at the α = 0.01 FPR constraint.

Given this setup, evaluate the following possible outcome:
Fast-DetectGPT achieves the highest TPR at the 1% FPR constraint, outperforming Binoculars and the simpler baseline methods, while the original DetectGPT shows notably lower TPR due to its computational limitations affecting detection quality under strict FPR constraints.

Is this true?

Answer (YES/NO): NO